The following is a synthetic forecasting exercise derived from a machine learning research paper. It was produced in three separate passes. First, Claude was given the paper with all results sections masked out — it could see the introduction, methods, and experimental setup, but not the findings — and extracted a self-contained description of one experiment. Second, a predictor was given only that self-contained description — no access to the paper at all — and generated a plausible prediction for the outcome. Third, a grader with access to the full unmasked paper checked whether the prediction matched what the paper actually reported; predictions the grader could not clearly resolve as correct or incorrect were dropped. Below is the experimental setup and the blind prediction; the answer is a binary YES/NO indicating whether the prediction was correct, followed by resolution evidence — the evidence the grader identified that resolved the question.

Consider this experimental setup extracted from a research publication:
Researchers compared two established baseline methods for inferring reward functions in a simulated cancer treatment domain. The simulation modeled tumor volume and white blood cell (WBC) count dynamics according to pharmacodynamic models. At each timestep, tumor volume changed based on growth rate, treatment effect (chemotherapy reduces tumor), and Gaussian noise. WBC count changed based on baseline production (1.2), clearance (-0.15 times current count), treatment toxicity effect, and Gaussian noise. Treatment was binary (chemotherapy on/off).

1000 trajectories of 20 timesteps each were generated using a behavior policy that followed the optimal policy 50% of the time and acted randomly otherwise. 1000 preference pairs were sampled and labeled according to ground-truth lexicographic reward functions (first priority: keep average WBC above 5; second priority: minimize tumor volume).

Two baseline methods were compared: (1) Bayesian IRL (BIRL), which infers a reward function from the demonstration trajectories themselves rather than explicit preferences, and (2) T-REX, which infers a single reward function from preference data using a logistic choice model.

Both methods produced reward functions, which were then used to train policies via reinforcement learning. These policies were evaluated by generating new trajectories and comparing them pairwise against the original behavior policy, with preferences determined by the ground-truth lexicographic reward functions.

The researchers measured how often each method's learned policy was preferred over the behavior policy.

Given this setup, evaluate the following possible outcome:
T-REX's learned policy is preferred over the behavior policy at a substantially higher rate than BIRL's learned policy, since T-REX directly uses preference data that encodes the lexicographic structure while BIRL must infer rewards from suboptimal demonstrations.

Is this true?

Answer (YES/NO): NO